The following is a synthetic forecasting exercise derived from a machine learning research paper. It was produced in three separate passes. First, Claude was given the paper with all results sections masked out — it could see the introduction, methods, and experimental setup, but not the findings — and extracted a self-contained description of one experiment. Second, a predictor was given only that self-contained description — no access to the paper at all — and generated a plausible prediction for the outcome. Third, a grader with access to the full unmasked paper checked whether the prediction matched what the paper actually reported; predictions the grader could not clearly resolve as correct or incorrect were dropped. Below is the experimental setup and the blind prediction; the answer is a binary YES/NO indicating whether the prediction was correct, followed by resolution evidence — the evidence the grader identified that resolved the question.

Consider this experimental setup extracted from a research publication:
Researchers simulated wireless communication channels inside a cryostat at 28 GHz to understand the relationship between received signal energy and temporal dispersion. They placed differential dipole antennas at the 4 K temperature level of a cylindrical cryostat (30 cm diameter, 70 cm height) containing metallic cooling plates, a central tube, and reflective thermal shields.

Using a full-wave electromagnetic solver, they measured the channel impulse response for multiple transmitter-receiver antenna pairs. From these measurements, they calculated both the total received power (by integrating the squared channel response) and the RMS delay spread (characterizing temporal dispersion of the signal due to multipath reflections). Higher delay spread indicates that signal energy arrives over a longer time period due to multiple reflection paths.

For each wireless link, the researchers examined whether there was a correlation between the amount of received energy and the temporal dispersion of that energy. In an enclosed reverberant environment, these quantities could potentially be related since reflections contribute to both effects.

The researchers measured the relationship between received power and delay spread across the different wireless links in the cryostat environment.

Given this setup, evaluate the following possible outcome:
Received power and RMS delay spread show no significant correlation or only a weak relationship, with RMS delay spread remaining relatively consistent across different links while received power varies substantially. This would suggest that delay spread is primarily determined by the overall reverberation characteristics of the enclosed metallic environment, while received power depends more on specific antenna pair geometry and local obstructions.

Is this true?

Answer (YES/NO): NO